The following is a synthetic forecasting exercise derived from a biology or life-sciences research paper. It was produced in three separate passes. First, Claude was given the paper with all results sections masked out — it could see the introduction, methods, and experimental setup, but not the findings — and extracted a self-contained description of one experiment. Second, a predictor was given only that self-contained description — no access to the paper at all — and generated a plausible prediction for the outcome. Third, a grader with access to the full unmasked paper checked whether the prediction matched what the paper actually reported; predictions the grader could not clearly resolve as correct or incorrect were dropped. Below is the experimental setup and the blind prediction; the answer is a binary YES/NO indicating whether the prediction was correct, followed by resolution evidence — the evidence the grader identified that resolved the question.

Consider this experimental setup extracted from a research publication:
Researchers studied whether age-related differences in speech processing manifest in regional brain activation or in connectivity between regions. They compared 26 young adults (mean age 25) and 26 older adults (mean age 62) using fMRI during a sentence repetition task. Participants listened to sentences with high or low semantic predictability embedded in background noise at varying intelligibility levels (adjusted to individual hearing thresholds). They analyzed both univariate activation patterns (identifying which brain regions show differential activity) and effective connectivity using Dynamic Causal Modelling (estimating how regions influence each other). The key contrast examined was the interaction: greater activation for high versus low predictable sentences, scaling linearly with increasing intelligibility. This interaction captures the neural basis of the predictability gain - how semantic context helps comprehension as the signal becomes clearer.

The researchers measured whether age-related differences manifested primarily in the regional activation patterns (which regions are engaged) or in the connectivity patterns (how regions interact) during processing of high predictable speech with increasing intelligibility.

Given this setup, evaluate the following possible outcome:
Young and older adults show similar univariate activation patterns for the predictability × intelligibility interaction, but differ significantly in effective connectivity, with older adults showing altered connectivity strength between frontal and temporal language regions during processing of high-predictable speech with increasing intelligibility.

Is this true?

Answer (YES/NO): YES